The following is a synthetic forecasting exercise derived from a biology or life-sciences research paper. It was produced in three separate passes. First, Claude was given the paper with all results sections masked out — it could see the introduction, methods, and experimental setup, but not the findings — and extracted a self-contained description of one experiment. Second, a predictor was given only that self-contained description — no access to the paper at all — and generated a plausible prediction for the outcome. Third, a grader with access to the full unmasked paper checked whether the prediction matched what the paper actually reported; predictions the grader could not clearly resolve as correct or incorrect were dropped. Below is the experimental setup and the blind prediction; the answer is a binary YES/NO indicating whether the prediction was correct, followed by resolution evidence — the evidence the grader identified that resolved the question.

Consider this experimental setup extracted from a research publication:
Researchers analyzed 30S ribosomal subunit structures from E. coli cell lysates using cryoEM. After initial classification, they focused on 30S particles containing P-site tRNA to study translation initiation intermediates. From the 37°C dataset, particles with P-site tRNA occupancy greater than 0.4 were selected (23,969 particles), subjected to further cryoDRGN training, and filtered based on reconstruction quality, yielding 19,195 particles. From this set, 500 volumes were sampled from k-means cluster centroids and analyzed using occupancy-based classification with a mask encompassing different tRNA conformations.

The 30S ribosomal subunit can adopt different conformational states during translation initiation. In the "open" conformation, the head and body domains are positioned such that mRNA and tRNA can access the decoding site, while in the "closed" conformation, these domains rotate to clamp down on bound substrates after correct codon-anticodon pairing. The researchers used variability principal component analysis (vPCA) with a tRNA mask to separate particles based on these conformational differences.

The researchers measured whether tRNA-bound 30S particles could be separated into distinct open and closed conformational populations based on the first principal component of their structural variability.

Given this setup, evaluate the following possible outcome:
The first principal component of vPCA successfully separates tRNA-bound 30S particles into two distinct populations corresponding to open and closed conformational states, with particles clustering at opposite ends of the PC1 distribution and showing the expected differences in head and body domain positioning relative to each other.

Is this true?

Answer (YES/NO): YES